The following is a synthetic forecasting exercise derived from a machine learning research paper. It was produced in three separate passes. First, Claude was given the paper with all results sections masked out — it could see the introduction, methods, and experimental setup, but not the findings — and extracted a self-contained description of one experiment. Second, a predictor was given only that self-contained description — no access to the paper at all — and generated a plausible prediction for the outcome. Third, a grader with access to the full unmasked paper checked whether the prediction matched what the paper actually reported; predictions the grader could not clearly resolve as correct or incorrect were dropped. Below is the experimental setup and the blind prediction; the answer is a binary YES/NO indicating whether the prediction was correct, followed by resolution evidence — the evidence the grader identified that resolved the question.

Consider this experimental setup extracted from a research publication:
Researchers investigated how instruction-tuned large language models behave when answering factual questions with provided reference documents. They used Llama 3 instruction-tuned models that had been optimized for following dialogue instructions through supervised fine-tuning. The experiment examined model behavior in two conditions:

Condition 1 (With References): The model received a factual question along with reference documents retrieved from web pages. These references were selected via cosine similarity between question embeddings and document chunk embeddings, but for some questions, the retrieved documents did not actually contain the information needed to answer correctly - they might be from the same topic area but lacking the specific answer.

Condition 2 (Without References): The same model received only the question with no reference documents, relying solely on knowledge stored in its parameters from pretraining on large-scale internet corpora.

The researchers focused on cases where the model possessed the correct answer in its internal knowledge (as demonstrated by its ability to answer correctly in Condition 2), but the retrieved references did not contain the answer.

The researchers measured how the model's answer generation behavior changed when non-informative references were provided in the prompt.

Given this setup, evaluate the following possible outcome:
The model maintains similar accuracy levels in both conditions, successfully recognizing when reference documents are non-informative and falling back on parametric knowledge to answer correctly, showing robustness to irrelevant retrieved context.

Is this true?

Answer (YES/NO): NO